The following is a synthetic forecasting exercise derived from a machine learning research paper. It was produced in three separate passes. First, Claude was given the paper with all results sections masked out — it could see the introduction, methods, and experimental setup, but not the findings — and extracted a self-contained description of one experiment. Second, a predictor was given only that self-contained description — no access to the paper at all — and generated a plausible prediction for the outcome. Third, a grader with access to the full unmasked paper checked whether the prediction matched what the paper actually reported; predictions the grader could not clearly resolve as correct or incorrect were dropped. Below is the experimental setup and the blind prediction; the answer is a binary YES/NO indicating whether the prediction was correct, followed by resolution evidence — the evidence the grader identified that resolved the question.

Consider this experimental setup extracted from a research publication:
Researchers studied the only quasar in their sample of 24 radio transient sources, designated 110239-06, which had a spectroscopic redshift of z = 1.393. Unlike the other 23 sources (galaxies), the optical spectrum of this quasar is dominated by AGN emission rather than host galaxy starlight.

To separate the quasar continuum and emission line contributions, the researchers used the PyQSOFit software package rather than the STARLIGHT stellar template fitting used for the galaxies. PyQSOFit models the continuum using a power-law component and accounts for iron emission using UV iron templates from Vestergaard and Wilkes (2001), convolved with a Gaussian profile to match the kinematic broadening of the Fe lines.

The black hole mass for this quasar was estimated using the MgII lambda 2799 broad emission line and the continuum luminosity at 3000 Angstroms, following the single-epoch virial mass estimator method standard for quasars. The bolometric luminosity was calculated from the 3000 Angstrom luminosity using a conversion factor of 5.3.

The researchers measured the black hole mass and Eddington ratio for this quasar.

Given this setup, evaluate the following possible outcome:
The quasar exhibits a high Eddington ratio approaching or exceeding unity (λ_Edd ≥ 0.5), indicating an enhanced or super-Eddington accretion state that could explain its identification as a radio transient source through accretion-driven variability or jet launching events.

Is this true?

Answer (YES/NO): NO